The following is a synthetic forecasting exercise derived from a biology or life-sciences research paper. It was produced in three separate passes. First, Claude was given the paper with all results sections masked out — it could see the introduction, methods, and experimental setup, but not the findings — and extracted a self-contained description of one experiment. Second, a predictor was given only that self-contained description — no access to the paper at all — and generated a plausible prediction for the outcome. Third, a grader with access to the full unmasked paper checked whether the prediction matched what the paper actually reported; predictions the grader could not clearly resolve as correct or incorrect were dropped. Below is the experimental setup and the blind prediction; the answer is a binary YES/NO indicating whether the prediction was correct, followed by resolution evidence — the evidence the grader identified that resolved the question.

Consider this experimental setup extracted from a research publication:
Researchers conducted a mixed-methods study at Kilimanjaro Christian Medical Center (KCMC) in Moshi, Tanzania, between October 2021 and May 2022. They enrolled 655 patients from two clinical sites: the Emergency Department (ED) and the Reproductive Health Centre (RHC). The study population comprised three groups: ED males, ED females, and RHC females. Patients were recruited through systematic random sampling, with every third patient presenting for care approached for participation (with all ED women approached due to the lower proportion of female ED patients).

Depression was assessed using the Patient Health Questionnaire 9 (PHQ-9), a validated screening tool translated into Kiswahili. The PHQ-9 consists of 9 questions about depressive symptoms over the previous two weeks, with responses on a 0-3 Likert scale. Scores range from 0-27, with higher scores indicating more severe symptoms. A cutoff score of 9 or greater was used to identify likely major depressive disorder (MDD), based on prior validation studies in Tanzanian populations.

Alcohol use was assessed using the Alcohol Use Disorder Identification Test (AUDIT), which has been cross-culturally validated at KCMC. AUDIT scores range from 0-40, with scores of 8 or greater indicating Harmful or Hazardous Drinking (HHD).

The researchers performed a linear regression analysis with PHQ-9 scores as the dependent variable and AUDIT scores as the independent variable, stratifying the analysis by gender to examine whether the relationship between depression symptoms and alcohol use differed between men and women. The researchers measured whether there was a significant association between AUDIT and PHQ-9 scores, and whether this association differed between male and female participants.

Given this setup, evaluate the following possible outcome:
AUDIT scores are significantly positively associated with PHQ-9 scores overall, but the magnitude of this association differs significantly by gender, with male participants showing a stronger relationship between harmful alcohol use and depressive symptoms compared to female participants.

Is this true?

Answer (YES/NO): NO